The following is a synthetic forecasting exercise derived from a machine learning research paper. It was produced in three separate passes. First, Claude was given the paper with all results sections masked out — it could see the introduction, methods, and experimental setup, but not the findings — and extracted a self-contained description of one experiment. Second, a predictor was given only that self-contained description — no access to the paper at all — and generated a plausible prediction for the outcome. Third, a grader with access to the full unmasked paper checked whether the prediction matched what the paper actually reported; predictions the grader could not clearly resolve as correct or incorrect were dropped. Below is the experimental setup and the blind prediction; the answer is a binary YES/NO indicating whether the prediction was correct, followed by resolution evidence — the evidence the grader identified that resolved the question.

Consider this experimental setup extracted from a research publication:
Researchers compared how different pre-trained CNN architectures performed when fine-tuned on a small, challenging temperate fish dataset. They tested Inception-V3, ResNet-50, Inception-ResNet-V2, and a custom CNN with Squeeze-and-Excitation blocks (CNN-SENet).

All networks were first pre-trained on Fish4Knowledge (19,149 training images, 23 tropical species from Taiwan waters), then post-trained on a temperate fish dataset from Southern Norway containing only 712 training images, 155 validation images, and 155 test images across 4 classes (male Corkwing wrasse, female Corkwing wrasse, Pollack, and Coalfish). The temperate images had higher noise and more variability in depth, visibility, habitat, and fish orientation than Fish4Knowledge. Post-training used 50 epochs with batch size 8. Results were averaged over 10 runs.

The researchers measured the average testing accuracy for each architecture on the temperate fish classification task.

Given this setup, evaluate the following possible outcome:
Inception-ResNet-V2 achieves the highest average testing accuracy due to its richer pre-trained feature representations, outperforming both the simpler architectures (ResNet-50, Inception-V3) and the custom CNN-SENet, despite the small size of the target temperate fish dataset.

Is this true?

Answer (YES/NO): NO